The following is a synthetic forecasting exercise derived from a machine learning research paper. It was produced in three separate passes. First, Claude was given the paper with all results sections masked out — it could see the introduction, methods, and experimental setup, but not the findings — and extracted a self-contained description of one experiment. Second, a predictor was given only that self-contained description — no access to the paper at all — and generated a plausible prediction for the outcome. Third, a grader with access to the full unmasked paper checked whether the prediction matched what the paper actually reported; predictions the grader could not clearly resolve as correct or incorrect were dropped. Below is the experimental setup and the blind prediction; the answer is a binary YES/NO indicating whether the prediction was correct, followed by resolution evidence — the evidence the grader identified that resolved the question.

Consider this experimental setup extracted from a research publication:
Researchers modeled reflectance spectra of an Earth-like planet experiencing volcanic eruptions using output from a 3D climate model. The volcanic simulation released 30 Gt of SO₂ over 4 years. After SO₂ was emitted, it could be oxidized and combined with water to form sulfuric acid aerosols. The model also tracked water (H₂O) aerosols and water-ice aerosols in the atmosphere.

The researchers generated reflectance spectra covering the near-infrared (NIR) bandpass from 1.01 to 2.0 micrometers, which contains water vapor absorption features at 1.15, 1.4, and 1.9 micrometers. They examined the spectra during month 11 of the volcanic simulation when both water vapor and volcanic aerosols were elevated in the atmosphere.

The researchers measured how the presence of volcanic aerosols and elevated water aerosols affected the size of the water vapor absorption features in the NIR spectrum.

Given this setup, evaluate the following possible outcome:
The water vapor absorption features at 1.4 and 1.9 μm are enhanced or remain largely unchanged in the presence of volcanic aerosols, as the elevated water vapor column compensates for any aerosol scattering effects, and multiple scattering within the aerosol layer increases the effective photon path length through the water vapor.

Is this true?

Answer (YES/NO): NO